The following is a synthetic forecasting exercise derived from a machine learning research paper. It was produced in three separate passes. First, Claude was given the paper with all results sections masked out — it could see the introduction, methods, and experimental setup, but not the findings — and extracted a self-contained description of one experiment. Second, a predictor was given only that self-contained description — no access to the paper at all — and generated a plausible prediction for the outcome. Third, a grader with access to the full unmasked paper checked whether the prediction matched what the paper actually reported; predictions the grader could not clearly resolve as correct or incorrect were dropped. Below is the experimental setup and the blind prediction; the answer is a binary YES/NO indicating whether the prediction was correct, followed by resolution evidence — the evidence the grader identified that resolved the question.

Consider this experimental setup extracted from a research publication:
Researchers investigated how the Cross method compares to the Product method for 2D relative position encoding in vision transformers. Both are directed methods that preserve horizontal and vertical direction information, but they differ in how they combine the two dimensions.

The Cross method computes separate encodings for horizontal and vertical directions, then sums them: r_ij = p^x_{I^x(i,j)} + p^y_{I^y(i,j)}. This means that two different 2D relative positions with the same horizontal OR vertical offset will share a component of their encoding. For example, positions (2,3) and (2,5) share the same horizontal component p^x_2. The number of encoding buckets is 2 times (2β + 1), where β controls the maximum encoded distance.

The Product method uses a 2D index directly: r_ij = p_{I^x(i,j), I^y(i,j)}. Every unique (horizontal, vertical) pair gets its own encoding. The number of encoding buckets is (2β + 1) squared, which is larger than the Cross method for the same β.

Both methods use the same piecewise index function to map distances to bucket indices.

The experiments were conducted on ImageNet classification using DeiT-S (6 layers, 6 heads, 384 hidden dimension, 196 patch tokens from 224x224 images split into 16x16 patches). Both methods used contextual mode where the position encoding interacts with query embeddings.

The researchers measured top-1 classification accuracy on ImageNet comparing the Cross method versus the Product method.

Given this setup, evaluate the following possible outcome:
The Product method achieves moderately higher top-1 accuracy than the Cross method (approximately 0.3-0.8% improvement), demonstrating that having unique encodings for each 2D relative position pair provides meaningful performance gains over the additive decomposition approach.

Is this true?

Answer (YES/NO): NO